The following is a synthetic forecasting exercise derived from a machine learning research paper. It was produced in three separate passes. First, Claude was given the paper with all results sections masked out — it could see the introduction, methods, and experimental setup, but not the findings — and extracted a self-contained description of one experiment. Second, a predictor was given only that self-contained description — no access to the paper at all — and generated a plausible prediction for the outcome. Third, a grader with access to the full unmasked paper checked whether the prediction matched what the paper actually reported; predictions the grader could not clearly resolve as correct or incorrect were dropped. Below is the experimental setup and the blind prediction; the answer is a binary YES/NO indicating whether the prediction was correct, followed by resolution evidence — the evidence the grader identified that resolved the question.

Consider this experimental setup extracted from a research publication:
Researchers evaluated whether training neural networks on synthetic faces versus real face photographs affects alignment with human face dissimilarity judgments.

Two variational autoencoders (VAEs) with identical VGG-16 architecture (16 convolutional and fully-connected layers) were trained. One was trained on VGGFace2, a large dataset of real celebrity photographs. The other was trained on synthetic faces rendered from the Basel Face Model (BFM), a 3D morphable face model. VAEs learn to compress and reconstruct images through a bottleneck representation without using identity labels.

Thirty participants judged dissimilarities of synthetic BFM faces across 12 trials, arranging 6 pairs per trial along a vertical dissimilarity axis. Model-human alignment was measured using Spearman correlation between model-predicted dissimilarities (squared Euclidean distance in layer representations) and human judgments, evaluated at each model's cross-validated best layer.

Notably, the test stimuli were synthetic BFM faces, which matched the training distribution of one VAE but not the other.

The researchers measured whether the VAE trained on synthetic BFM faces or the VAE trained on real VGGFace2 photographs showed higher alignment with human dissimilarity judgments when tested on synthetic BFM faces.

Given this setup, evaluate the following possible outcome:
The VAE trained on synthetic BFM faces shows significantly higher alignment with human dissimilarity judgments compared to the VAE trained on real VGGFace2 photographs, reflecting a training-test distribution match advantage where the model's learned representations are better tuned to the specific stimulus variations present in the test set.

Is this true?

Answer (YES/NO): NO